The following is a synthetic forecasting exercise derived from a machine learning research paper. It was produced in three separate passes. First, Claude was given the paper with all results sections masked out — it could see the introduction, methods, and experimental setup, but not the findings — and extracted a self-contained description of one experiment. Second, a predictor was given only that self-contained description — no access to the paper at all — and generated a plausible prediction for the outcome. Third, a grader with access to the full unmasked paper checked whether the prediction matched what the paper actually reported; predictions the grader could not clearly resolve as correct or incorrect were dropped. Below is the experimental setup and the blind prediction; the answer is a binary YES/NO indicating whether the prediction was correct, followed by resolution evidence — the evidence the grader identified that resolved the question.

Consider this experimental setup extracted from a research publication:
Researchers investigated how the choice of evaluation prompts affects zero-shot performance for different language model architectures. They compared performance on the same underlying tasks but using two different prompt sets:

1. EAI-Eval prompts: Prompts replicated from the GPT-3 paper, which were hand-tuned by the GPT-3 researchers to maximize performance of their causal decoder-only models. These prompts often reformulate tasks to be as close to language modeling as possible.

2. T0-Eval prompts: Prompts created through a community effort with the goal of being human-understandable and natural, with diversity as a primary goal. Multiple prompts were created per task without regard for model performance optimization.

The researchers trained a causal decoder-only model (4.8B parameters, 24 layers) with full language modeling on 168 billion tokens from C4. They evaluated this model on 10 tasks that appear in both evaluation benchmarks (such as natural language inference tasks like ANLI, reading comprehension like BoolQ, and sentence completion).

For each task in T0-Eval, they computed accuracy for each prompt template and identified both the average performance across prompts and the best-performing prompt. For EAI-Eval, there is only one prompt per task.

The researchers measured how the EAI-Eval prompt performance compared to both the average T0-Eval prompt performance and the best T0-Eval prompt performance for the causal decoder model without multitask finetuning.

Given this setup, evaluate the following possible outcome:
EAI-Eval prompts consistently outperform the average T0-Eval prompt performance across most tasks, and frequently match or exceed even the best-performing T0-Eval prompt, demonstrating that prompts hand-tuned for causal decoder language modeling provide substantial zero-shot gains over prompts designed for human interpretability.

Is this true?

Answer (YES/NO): NO